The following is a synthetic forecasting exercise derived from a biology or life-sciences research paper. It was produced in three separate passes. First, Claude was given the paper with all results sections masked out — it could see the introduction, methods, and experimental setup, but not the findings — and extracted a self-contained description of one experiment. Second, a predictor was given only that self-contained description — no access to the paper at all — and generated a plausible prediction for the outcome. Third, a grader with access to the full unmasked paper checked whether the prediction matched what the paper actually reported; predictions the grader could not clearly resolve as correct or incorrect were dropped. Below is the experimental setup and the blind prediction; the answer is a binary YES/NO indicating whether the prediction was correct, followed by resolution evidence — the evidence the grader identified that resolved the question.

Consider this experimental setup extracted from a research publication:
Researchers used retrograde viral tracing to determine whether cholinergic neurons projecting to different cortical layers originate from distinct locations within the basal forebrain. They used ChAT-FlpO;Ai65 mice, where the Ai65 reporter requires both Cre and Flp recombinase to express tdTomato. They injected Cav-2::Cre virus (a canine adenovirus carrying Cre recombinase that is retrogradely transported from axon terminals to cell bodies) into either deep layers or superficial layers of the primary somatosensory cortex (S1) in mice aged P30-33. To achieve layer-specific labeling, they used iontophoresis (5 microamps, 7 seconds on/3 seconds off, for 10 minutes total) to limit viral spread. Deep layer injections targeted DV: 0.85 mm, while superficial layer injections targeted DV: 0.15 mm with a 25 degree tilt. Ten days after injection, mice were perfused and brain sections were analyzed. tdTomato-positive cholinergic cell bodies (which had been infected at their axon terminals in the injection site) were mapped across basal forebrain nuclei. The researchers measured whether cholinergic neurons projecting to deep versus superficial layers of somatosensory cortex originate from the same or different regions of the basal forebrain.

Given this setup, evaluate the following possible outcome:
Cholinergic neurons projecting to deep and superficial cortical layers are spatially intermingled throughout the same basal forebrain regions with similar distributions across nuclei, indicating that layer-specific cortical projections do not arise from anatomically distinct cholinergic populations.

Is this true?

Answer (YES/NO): NO